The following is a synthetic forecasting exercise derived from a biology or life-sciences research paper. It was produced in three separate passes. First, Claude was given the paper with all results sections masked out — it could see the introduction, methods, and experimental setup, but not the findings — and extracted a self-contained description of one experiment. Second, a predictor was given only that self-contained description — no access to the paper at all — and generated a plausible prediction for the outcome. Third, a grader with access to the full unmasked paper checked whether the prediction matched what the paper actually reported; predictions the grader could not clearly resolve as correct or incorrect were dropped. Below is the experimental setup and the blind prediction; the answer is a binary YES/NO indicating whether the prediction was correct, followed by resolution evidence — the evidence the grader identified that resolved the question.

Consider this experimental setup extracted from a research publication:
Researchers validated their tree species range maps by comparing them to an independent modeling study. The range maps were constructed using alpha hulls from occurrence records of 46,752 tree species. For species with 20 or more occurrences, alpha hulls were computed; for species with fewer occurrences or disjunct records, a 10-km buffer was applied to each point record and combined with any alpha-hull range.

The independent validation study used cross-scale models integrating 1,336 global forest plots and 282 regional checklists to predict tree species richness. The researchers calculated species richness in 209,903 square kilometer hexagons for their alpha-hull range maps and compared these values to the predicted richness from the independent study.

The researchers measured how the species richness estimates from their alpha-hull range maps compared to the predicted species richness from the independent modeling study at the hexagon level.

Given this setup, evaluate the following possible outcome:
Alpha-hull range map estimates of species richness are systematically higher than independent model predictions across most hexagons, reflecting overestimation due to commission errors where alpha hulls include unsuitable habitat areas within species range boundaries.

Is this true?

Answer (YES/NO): NO